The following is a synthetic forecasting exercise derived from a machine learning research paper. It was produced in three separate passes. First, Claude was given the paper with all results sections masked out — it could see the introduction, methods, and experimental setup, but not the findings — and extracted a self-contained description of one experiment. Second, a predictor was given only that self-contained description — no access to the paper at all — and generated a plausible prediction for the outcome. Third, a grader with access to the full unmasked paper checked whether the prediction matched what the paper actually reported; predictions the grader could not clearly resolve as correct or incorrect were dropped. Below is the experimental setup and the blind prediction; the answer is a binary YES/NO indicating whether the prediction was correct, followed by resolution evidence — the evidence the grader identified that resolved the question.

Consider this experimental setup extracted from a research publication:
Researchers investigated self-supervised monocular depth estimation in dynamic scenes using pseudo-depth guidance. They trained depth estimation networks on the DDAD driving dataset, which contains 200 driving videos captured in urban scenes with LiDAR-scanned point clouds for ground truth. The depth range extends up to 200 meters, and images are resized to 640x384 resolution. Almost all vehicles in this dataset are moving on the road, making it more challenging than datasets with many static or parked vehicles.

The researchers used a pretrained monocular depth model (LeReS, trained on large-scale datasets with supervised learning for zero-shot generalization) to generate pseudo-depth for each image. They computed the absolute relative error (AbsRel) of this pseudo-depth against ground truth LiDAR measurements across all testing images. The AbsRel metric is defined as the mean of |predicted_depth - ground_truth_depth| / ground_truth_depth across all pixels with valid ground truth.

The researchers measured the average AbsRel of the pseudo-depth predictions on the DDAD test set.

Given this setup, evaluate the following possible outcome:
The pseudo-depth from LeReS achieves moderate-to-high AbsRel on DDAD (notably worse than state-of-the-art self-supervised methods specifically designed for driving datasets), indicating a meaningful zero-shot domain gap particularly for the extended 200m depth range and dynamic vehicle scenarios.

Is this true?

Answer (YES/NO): YES